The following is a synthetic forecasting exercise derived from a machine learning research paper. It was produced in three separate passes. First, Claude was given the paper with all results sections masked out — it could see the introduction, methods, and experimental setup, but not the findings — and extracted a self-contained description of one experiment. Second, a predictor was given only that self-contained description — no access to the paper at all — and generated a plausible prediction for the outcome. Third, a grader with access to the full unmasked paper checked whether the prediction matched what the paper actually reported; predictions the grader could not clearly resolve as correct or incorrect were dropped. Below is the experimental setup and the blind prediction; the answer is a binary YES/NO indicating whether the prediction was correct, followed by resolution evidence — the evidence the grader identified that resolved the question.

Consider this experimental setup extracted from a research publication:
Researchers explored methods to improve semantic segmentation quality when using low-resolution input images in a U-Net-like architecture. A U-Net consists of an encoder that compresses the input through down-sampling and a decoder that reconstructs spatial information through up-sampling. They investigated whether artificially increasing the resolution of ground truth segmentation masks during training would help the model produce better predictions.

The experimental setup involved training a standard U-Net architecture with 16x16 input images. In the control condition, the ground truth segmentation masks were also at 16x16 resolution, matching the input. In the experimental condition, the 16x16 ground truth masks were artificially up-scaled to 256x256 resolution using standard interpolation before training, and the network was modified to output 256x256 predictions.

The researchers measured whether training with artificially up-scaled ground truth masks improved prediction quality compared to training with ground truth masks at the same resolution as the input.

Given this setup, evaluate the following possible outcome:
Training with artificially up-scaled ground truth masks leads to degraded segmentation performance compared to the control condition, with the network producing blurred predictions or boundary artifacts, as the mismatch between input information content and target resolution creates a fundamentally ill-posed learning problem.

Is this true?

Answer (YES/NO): NO